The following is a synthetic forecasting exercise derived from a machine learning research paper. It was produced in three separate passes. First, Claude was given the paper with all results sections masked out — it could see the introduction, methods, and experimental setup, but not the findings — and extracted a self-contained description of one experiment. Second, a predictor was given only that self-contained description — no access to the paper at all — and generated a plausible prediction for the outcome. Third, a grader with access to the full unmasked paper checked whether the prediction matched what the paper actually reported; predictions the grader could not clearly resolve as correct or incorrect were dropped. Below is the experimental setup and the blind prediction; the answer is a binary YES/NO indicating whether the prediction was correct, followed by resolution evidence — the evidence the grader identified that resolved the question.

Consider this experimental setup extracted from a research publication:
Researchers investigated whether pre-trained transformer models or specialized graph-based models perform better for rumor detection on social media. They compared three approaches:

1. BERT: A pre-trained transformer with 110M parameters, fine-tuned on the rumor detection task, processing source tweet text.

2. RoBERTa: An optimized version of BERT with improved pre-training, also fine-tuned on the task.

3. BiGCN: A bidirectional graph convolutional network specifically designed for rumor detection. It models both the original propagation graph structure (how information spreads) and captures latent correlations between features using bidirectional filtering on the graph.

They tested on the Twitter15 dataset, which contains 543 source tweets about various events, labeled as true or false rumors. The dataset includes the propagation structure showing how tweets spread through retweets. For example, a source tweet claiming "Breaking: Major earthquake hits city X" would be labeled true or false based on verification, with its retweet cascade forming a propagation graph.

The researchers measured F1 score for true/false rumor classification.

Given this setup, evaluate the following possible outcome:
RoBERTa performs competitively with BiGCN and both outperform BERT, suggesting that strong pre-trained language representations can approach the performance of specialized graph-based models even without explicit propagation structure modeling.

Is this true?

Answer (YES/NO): NO